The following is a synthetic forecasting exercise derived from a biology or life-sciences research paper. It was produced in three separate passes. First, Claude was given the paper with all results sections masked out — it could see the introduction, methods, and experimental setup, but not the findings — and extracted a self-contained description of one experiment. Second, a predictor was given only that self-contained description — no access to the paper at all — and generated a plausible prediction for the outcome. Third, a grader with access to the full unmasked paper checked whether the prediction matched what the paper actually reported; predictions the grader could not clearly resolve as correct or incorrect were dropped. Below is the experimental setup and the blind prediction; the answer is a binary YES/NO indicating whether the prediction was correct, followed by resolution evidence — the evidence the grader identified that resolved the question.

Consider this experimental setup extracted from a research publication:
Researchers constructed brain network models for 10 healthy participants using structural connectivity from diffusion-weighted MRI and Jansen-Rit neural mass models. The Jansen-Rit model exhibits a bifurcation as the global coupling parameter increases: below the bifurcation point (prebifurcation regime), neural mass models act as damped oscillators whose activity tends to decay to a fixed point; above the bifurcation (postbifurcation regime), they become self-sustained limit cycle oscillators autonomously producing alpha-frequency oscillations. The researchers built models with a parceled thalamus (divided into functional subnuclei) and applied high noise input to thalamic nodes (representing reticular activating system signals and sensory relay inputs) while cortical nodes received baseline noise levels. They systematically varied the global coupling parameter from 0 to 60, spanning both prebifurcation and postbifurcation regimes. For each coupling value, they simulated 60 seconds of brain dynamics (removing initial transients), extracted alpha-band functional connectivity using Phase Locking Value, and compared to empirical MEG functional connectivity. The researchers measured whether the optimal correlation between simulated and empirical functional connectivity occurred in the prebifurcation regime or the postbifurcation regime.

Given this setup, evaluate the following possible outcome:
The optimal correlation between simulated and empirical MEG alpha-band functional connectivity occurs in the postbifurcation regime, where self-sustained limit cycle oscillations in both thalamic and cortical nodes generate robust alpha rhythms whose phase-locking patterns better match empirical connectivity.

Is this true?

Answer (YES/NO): NO